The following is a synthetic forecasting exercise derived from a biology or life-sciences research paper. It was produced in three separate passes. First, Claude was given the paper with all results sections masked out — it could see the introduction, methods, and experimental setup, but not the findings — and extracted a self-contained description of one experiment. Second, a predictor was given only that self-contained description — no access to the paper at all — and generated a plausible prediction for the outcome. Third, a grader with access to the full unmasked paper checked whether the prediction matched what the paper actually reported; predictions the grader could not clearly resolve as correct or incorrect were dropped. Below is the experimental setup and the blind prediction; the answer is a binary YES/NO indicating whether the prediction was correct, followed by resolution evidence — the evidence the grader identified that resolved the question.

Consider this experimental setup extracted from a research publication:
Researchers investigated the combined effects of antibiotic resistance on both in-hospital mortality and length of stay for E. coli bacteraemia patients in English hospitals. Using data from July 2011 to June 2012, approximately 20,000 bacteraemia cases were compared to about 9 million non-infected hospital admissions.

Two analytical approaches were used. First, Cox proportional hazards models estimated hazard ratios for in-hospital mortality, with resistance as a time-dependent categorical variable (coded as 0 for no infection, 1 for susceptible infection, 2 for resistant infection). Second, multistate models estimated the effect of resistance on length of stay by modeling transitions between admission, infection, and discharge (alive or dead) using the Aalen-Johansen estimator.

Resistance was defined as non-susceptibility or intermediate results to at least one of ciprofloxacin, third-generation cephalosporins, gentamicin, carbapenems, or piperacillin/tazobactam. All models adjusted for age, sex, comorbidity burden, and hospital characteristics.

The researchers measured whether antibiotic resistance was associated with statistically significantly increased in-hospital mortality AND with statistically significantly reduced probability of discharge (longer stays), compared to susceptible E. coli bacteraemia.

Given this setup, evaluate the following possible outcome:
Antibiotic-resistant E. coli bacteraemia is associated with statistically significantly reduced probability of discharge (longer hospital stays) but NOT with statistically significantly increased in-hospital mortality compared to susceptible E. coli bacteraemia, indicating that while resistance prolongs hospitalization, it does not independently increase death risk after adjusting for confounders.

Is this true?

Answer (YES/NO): YES